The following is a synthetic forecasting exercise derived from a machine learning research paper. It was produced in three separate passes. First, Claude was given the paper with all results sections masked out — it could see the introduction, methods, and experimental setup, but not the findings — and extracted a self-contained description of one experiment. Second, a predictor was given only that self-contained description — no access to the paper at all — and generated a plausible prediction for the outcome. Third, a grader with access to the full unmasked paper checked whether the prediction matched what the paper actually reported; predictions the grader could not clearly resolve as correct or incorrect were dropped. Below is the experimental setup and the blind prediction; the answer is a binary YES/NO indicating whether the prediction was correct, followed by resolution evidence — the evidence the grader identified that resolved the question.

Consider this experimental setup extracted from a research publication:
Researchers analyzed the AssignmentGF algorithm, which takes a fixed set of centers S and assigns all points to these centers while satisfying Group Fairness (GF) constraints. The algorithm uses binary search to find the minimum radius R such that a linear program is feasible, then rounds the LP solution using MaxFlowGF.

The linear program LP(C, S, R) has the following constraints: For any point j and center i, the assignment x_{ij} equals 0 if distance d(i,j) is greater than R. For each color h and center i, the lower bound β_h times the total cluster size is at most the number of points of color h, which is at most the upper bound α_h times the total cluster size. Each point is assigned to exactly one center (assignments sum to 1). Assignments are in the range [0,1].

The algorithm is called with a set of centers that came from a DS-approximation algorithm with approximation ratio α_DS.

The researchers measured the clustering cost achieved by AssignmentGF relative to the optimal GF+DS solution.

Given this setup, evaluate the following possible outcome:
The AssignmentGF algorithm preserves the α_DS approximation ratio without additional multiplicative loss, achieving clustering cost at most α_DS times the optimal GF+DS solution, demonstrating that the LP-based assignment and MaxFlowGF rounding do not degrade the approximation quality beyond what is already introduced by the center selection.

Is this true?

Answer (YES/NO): NO